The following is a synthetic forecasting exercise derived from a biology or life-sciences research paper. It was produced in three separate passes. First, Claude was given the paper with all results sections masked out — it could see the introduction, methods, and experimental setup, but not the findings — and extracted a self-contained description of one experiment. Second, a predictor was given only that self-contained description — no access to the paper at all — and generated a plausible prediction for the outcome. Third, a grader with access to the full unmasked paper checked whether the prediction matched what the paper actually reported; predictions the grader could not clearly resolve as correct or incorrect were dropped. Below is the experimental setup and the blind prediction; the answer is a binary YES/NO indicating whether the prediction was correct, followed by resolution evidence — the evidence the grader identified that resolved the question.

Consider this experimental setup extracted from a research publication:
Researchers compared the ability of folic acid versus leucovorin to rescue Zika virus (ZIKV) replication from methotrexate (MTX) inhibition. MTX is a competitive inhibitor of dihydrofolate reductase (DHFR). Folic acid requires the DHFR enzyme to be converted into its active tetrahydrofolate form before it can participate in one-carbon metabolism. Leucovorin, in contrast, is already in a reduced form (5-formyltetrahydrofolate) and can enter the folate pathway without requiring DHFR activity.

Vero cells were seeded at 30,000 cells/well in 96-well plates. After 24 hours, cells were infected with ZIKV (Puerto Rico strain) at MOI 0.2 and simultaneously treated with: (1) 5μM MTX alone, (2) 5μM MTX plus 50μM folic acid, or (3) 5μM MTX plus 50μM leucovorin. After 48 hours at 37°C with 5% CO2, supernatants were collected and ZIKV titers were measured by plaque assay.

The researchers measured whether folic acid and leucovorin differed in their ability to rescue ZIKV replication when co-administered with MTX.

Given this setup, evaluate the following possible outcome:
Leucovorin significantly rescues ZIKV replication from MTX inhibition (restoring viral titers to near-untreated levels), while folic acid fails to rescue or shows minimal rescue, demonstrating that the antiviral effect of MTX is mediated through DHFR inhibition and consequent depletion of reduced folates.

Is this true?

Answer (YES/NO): YES